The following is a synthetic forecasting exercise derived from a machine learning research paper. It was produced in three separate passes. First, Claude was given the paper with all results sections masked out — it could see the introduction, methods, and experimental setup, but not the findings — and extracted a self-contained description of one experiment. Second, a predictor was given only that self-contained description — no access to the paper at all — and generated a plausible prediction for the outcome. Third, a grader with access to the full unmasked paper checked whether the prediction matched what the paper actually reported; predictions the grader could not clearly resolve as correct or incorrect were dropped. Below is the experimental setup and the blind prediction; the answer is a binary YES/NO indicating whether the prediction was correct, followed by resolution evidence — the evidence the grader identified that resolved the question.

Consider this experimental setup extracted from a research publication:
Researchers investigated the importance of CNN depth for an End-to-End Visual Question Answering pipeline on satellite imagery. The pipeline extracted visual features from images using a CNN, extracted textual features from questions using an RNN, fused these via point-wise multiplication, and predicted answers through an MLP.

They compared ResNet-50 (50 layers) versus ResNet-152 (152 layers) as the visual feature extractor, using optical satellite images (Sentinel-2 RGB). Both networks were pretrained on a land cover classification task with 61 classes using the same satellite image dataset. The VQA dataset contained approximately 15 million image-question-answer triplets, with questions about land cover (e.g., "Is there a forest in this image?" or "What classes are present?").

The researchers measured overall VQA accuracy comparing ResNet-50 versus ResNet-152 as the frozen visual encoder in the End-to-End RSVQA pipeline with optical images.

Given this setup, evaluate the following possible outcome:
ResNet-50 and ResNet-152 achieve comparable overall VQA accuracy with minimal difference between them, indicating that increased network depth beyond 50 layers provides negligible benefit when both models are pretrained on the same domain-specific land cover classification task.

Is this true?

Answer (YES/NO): YES